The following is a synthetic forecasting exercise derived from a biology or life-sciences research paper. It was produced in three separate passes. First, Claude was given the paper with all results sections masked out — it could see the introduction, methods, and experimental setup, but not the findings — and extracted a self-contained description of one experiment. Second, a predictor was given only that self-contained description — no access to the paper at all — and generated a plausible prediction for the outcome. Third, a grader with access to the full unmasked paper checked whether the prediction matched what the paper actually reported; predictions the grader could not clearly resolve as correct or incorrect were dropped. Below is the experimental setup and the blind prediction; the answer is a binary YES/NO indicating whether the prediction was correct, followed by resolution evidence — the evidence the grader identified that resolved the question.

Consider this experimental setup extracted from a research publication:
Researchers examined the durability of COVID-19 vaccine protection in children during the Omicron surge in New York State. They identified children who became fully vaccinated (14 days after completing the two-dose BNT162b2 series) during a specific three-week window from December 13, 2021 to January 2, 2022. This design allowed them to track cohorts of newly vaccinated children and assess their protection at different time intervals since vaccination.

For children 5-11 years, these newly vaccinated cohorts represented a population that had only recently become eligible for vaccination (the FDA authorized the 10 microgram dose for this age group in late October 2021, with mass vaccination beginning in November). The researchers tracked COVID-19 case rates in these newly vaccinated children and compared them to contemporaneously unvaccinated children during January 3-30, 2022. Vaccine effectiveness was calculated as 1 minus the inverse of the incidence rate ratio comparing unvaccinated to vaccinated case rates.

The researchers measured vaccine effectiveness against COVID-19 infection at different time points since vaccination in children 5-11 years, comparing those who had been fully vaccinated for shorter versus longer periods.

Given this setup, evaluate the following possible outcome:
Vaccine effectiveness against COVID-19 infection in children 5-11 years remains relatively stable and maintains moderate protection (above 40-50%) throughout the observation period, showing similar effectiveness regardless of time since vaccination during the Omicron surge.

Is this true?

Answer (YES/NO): NO